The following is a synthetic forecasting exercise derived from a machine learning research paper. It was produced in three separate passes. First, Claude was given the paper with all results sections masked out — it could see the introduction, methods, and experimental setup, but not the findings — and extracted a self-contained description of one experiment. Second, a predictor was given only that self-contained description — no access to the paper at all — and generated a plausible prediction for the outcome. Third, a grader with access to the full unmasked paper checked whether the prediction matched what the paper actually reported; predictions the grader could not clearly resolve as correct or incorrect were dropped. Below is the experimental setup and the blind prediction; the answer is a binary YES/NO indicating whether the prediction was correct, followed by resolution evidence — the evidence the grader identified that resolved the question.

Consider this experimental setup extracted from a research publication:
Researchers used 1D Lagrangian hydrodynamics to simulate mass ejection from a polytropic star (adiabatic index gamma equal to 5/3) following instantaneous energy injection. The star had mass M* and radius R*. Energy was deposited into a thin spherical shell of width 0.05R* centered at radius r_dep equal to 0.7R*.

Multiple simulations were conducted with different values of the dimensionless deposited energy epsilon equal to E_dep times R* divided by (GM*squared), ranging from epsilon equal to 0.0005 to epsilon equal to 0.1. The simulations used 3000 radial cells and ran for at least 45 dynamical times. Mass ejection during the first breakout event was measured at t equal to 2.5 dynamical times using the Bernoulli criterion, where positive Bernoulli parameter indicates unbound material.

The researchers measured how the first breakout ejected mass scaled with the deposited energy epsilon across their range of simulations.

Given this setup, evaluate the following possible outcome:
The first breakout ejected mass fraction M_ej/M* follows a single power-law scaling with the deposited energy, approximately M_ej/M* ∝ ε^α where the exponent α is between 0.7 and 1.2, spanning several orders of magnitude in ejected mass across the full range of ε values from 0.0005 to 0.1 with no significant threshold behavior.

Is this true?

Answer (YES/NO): NO